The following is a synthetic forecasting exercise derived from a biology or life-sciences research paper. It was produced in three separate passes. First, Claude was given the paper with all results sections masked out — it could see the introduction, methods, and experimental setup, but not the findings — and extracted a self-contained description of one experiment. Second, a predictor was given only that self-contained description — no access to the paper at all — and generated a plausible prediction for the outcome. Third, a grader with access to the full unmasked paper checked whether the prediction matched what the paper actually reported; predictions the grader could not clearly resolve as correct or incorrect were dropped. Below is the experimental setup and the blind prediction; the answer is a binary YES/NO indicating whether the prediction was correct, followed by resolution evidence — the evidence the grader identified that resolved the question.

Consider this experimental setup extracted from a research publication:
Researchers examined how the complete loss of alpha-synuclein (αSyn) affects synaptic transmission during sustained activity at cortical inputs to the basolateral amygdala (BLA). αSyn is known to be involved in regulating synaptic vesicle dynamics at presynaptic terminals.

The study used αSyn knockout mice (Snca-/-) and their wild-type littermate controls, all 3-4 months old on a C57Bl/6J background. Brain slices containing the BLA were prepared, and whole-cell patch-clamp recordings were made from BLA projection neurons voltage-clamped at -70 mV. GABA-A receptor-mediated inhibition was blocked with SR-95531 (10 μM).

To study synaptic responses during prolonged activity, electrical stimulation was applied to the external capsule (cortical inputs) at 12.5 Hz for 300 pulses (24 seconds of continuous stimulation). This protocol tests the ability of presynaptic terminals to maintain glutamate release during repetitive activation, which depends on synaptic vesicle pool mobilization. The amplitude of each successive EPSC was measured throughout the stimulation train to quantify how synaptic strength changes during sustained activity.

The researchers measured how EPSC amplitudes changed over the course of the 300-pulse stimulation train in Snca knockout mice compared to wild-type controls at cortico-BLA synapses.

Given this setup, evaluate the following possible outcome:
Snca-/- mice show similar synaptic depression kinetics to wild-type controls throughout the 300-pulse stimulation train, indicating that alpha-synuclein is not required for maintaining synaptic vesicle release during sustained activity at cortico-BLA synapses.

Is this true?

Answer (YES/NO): NO